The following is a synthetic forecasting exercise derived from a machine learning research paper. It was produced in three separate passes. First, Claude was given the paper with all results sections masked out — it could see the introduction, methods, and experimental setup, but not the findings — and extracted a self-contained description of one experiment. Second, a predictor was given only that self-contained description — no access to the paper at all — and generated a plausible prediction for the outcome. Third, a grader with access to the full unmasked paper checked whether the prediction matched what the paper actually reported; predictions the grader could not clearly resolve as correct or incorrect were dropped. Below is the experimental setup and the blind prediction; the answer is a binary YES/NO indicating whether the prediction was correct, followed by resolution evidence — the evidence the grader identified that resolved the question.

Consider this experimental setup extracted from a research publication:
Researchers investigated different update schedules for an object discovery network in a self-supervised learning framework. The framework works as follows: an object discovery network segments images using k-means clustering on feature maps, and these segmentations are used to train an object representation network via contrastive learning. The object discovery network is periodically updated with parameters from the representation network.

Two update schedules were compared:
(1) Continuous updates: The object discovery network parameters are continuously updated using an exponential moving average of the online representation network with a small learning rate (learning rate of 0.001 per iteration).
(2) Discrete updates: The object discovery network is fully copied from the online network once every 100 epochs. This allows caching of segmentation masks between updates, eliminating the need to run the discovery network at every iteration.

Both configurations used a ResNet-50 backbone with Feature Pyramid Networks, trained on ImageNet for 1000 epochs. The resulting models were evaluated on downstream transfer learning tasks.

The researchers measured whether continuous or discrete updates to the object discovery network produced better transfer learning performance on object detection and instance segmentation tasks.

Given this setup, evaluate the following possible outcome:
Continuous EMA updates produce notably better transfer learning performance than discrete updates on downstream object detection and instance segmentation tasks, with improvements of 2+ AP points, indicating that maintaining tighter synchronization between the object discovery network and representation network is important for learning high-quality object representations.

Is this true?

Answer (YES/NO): NO